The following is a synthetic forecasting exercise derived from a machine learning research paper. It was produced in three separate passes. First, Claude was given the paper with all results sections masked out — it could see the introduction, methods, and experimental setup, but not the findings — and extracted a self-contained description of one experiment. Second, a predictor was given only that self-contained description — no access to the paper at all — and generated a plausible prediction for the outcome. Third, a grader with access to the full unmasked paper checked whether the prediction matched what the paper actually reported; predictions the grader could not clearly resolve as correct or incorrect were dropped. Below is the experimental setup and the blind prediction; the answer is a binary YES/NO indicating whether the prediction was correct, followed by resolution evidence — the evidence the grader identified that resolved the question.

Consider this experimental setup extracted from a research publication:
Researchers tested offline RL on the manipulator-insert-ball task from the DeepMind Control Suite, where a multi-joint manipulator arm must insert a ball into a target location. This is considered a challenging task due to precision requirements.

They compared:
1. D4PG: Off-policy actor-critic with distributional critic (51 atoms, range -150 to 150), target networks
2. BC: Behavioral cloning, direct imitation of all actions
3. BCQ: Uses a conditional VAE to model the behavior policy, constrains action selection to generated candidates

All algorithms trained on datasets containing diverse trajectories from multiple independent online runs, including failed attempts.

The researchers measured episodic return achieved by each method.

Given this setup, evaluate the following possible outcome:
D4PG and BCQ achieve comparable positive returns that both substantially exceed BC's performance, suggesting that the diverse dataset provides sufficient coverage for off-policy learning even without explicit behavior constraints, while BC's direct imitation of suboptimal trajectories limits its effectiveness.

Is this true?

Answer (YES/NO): NO